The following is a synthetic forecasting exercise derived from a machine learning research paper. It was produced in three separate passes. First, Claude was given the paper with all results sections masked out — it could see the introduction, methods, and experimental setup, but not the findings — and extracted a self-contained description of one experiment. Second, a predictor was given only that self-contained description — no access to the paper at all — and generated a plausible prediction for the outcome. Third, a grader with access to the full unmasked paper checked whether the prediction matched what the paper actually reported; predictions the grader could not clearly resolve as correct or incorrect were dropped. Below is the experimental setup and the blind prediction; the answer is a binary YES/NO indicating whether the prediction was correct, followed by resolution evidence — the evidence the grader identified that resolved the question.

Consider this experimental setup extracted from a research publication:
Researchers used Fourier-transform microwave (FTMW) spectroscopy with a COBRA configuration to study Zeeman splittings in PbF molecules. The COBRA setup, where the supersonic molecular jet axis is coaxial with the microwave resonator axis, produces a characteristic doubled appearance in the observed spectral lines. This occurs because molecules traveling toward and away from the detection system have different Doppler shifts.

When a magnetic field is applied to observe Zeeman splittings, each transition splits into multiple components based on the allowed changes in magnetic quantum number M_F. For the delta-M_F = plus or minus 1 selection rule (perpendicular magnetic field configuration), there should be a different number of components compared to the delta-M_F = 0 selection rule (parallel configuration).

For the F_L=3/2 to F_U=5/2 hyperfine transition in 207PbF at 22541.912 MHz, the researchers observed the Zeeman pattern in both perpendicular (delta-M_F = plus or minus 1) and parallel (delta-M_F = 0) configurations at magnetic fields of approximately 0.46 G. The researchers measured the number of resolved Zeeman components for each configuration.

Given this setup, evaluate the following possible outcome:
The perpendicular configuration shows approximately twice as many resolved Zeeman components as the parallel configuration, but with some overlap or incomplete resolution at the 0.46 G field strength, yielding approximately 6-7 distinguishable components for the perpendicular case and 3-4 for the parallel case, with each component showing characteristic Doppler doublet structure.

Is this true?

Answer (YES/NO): NO